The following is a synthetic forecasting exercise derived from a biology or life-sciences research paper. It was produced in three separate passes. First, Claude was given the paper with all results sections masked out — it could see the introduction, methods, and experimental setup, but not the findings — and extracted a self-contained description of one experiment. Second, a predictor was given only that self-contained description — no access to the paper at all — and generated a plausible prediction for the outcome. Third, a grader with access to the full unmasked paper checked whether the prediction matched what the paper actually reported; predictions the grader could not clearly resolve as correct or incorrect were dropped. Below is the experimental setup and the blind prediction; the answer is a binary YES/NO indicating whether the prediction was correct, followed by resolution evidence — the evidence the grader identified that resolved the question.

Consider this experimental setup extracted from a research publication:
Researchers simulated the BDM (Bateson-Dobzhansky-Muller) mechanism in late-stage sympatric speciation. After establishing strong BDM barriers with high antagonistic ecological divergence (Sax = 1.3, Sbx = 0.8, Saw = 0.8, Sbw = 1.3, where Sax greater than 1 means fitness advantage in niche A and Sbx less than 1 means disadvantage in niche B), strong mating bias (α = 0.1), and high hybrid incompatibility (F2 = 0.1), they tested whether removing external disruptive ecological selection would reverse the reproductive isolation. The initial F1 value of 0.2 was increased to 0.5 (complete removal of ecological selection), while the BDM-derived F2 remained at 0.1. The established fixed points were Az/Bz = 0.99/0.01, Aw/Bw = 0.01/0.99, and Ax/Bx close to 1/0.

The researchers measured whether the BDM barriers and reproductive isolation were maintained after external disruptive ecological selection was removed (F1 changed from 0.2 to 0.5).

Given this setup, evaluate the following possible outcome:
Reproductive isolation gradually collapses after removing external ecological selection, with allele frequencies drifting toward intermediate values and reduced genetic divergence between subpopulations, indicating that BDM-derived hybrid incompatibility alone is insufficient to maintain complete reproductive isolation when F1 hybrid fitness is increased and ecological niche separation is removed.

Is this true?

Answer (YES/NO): NO